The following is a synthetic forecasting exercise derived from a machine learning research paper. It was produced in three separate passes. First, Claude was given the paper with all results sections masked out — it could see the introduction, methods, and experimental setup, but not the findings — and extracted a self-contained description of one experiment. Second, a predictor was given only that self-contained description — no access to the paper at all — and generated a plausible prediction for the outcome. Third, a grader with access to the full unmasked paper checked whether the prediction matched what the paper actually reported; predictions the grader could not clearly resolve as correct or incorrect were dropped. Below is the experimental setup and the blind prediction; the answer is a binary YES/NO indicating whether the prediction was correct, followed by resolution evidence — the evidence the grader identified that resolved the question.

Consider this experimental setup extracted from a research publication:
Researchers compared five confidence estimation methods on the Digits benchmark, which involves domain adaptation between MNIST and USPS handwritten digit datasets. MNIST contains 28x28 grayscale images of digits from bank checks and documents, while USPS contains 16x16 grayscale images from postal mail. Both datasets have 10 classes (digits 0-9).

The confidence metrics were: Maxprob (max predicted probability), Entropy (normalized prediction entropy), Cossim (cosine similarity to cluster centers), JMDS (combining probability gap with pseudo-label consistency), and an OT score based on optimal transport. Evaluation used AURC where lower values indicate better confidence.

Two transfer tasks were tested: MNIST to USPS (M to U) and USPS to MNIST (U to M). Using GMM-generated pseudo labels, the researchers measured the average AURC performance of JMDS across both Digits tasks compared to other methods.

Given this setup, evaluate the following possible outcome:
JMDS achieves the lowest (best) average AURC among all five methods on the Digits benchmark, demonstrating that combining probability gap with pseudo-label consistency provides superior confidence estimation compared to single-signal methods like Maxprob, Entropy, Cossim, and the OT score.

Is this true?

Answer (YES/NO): NO